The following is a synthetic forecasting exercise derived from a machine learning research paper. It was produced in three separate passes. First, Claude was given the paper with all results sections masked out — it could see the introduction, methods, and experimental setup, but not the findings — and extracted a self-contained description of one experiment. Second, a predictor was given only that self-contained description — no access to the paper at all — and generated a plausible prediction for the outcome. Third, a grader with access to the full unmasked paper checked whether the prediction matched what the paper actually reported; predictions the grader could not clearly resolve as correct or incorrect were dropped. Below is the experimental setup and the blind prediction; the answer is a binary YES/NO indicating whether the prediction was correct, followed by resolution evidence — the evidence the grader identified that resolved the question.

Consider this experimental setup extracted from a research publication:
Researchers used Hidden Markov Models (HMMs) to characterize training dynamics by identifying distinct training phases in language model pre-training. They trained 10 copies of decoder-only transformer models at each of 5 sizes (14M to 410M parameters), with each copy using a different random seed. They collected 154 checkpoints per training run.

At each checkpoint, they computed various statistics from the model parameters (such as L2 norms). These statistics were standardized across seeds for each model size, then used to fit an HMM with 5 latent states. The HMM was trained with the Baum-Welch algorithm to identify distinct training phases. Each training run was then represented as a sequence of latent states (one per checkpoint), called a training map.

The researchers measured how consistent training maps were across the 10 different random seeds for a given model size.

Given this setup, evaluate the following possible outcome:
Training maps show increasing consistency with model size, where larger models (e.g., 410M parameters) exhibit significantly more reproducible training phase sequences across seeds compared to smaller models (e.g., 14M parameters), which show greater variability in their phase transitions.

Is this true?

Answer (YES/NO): NO